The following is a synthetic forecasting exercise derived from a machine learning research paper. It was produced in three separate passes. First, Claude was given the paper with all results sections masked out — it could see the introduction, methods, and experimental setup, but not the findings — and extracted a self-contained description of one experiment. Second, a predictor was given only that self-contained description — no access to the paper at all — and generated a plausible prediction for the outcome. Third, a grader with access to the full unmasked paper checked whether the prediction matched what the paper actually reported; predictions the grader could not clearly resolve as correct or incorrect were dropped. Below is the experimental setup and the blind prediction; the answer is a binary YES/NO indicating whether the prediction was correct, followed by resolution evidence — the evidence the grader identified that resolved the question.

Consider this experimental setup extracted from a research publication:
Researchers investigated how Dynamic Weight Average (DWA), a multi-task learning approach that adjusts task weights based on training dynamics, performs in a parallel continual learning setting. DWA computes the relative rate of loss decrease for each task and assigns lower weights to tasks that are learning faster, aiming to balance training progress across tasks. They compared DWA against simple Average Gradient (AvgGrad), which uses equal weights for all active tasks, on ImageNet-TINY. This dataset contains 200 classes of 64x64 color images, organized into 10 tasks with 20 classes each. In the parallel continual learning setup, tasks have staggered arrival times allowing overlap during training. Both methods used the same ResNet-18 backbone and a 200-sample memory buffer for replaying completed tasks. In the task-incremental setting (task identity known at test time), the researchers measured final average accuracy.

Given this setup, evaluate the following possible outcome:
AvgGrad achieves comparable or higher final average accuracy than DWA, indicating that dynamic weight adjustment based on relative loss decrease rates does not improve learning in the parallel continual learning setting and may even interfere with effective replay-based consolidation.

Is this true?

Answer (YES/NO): YES